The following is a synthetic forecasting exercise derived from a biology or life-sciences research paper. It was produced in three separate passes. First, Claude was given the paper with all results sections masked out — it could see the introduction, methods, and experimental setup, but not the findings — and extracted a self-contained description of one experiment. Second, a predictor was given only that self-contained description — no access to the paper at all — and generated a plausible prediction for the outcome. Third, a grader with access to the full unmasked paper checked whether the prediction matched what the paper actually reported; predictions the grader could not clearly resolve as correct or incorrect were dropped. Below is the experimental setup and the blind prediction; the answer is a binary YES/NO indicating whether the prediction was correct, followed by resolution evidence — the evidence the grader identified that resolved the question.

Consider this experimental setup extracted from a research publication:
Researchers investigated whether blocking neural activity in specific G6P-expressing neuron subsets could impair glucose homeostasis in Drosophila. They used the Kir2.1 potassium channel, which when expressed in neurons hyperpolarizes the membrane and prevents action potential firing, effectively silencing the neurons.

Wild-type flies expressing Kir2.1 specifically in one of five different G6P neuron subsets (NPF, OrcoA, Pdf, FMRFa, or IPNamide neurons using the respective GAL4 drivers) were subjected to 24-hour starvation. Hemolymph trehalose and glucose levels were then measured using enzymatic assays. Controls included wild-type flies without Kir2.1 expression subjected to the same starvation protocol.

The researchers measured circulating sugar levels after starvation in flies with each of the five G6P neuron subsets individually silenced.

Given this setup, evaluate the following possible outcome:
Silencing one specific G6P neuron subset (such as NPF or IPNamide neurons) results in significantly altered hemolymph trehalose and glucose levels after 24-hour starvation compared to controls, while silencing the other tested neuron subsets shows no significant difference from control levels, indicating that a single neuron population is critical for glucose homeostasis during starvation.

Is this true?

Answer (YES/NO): NO